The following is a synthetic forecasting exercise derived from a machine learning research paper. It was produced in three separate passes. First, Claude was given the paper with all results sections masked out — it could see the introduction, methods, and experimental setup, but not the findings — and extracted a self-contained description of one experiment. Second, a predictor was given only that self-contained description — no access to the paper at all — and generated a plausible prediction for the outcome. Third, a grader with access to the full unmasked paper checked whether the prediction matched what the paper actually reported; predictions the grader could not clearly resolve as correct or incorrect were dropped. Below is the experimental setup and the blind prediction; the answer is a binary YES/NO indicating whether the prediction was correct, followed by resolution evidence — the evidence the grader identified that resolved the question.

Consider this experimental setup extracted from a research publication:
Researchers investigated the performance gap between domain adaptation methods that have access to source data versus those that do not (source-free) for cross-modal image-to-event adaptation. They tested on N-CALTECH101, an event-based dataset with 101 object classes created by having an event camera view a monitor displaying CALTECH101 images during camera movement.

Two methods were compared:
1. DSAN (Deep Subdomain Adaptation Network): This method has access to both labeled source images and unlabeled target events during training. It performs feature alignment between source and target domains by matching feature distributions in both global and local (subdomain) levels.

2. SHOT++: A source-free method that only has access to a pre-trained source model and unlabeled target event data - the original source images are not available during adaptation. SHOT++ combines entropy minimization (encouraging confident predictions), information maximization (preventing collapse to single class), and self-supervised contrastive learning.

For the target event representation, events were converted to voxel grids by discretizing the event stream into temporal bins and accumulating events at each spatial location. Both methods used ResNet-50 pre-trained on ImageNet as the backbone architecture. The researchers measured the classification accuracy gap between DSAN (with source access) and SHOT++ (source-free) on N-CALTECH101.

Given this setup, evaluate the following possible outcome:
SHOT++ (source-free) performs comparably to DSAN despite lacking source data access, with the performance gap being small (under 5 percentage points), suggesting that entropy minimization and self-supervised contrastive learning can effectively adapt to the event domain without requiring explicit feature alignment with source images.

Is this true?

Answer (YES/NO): NO